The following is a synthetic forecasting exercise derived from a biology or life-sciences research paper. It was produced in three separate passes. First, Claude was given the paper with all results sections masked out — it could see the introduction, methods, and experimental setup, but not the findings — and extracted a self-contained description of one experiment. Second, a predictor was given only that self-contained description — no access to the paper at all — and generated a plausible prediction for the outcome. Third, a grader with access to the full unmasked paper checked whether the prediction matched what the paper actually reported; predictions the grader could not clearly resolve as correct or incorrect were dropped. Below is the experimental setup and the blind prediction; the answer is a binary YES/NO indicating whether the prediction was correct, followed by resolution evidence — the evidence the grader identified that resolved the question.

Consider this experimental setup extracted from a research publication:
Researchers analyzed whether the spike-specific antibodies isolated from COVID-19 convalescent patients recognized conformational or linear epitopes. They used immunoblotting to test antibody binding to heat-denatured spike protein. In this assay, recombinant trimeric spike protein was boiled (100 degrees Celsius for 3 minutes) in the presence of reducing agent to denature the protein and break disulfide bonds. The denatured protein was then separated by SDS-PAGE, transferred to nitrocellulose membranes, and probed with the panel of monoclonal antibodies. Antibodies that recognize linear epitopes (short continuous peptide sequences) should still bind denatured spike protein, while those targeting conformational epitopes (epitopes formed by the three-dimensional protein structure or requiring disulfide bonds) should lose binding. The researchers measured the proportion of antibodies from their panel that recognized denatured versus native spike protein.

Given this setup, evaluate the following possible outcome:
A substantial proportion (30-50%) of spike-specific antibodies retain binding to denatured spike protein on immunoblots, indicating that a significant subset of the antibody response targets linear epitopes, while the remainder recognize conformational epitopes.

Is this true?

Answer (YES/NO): NO